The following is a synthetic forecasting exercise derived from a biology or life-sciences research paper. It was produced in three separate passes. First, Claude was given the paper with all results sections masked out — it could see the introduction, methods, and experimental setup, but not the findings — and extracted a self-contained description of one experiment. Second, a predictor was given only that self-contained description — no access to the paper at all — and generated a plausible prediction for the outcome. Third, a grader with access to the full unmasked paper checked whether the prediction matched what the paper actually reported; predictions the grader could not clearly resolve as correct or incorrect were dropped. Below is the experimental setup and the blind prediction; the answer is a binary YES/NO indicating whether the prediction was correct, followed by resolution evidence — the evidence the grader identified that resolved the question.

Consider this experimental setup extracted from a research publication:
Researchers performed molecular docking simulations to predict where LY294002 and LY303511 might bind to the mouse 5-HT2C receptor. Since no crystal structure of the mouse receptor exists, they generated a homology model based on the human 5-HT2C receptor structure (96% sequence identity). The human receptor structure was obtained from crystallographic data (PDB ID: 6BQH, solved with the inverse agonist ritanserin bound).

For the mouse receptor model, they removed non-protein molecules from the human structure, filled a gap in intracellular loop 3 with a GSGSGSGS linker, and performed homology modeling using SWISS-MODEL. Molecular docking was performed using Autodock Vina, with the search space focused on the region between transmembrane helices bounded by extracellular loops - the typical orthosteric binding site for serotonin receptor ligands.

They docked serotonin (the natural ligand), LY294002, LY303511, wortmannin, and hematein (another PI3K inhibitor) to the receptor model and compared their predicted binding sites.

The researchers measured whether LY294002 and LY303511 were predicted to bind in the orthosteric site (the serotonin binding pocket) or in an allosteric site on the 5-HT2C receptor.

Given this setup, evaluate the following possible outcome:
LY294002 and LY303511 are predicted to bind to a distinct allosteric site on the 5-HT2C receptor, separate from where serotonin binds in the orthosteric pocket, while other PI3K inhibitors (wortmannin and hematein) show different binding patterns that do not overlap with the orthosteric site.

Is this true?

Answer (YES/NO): NO